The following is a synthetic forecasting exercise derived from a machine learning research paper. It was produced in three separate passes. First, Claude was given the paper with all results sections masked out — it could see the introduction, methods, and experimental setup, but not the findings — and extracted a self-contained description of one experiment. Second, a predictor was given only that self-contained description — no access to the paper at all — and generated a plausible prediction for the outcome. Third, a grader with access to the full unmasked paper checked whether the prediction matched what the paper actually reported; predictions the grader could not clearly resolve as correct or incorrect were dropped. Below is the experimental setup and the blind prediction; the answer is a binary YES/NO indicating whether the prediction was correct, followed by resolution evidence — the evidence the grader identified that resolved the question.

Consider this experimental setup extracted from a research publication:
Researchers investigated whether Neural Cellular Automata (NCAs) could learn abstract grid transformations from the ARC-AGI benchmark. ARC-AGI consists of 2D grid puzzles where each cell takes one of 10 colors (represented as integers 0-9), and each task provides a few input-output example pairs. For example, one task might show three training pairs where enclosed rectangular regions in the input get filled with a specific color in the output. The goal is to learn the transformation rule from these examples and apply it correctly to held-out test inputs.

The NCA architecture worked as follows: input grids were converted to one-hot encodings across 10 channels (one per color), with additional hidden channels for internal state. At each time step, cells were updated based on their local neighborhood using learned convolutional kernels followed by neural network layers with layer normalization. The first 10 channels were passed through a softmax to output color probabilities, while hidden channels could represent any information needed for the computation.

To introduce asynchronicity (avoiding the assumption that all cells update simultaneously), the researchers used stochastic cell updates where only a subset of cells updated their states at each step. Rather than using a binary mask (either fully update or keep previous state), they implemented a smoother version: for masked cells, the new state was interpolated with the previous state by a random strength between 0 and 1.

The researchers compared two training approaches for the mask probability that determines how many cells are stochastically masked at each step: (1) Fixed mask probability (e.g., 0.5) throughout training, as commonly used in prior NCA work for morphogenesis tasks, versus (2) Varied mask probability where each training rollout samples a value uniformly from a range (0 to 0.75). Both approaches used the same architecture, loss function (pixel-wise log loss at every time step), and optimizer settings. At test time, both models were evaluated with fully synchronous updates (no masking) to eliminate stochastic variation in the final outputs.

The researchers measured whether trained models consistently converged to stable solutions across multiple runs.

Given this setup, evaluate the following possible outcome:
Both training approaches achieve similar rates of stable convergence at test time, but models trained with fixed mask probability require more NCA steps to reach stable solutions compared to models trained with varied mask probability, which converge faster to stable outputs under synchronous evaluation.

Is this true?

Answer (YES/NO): NO